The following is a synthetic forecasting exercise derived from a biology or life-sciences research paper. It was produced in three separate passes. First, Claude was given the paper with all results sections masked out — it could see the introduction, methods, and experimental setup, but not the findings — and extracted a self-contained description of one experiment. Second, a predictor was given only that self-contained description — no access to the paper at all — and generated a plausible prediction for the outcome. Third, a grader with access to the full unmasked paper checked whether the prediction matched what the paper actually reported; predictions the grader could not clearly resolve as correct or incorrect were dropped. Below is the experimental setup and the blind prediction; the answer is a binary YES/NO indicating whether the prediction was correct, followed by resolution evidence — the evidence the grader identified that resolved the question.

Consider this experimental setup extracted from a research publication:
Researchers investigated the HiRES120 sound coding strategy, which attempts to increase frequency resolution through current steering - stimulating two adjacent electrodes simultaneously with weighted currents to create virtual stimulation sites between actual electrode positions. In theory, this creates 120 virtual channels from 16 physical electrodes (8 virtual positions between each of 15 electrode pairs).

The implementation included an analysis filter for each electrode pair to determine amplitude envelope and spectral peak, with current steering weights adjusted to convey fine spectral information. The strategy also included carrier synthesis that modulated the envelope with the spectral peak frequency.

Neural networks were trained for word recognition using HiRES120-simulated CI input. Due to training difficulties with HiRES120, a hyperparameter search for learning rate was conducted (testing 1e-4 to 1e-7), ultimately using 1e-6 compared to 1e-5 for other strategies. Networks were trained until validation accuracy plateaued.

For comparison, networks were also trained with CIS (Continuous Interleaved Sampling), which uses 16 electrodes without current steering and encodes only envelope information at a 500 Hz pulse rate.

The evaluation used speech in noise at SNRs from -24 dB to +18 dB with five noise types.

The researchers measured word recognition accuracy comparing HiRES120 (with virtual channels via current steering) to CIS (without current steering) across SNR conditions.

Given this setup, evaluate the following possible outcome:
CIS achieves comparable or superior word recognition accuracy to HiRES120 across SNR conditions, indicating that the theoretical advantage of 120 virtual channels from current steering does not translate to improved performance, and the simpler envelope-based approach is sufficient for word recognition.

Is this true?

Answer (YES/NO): YES